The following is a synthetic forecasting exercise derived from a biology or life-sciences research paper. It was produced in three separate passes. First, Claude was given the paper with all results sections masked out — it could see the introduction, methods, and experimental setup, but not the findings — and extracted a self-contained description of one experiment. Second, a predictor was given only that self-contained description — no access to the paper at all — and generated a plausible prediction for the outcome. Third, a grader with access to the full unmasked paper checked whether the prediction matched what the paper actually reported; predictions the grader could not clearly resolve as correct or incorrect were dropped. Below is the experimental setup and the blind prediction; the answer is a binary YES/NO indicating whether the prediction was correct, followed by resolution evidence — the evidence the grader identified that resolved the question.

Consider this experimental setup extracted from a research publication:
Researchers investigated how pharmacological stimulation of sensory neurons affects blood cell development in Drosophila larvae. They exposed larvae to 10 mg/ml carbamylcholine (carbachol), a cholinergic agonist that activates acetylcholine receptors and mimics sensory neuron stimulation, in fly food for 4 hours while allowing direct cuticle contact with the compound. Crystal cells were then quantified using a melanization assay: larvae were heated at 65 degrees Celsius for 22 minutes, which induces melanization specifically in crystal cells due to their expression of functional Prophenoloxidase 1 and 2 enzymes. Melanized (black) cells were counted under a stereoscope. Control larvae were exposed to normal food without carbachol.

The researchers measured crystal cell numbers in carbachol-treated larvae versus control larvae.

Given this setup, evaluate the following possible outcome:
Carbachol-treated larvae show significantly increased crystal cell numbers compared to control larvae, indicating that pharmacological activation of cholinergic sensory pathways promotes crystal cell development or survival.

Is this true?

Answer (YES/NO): NO